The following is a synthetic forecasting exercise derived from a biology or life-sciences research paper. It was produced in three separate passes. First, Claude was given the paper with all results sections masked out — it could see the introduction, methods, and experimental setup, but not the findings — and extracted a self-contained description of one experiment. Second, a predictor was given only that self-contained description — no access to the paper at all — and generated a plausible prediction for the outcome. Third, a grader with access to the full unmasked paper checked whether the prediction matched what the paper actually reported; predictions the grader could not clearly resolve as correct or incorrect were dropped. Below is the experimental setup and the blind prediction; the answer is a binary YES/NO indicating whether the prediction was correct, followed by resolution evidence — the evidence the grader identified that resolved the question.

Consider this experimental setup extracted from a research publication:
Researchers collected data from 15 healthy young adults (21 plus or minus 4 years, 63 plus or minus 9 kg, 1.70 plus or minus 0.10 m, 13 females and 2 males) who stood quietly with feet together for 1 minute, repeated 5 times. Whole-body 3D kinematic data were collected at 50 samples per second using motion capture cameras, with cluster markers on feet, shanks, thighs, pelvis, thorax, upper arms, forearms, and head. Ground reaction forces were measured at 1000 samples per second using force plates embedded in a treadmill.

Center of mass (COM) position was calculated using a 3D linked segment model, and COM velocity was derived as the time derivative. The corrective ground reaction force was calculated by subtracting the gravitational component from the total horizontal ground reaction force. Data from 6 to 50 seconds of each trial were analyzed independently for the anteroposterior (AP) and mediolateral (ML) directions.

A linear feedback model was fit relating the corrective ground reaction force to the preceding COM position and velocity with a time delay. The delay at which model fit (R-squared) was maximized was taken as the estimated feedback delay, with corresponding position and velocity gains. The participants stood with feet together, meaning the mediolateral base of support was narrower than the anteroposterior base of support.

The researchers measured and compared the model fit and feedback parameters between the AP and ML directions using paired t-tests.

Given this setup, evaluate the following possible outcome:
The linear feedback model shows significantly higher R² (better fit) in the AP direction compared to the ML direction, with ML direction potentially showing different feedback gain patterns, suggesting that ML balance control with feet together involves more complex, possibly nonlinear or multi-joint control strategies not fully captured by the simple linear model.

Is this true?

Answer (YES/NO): NO